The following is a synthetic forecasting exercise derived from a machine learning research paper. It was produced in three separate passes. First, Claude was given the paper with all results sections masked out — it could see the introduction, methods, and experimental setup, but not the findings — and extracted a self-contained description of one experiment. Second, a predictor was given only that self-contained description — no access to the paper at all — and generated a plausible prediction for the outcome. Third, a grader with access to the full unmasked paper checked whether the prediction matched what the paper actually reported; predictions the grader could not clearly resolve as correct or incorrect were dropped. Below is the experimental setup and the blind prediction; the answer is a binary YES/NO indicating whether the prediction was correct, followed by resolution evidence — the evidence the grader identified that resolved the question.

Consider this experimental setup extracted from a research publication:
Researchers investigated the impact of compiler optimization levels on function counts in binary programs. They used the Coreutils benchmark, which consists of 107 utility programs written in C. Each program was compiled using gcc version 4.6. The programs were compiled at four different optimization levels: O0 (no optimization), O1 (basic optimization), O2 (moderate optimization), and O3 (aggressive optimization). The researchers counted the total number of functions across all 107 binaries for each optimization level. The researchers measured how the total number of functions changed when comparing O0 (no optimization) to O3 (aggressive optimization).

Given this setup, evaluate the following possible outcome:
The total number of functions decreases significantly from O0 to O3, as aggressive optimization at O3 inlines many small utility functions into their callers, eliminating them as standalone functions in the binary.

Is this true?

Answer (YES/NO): YES